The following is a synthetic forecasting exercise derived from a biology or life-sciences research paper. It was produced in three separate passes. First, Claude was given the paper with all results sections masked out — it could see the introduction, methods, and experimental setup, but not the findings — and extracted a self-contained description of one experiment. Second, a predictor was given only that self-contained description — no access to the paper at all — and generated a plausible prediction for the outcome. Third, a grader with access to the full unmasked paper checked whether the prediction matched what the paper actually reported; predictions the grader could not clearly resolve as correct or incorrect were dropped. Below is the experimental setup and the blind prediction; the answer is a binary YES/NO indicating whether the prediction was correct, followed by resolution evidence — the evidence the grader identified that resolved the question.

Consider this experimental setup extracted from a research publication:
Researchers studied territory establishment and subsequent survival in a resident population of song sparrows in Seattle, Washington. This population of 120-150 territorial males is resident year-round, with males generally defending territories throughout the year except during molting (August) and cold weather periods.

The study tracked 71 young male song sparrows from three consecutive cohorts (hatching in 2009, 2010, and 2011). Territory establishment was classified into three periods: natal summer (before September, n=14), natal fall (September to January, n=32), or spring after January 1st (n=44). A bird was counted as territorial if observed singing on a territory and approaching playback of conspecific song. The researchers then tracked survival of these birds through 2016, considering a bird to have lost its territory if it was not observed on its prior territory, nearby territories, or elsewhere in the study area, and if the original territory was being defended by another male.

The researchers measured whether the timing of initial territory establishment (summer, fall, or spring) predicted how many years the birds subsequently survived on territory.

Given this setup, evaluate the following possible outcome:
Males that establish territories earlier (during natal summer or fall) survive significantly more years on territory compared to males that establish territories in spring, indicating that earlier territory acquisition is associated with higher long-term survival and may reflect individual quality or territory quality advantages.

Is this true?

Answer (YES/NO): NO